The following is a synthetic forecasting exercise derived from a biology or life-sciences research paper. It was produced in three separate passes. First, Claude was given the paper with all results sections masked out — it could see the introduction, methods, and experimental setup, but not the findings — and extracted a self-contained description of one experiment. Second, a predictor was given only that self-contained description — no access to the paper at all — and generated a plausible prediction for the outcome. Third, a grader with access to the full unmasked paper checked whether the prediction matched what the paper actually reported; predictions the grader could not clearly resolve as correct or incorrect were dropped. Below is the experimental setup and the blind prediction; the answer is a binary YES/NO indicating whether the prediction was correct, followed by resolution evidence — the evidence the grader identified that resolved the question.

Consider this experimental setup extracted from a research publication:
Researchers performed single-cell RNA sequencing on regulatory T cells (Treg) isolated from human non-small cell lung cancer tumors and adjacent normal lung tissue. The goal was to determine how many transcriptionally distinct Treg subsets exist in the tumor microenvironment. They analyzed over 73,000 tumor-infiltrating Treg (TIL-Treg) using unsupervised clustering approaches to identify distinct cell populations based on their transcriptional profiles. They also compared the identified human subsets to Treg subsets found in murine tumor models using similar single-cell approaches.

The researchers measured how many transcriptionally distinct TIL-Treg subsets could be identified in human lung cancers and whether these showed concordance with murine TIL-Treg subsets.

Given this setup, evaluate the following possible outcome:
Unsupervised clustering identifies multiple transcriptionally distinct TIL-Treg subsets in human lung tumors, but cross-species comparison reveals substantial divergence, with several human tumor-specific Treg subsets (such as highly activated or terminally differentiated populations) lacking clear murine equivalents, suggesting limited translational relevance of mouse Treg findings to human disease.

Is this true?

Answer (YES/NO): NO